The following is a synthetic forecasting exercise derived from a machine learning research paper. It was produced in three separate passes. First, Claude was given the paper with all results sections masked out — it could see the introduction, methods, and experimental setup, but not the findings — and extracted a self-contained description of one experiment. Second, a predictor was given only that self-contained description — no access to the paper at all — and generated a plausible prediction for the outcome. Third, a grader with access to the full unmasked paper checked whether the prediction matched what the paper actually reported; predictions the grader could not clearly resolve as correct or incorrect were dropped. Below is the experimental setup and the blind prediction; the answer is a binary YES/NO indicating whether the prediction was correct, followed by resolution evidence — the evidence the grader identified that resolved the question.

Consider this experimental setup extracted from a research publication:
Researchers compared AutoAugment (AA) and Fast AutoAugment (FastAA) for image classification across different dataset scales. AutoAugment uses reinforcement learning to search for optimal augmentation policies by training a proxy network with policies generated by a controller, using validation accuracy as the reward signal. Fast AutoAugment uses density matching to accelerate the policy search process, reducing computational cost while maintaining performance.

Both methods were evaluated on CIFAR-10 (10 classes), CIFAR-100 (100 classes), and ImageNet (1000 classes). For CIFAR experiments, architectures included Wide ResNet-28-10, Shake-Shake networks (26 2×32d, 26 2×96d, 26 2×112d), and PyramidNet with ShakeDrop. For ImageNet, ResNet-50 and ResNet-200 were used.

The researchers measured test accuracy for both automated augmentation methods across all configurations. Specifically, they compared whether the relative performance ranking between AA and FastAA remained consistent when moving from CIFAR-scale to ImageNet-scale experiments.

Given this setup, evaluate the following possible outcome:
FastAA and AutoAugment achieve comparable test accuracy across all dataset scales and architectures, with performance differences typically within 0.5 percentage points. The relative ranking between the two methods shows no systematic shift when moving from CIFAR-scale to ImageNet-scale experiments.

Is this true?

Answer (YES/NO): NO